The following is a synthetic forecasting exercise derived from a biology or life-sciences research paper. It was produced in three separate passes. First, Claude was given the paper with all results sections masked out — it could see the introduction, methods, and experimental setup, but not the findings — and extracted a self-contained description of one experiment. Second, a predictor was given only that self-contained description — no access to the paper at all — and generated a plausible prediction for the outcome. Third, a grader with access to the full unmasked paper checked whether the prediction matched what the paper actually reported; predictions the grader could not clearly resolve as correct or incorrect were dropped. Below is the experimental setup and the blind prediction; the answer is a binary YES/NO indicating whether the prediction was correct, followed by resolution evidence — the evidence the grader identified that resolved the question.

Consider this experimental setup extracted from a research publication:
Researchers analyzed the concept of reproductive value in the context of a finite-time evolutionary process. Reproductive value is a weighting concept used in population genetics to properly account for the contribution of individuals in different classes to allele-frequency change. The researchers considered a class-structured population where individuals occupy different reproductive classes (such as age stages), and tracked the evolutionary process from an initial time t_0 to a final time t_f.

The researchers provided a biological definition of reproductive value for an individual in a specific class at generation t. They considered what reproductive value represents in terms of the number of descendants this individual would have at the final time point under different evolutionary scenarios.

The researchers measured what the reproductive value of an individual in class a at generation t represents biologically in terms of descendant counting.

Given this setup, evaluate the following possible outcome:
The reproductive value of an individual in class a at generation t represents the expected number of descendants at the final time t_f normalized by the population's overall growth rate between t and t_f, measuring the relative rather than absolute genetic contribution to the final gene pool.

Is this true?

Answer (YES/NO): NO